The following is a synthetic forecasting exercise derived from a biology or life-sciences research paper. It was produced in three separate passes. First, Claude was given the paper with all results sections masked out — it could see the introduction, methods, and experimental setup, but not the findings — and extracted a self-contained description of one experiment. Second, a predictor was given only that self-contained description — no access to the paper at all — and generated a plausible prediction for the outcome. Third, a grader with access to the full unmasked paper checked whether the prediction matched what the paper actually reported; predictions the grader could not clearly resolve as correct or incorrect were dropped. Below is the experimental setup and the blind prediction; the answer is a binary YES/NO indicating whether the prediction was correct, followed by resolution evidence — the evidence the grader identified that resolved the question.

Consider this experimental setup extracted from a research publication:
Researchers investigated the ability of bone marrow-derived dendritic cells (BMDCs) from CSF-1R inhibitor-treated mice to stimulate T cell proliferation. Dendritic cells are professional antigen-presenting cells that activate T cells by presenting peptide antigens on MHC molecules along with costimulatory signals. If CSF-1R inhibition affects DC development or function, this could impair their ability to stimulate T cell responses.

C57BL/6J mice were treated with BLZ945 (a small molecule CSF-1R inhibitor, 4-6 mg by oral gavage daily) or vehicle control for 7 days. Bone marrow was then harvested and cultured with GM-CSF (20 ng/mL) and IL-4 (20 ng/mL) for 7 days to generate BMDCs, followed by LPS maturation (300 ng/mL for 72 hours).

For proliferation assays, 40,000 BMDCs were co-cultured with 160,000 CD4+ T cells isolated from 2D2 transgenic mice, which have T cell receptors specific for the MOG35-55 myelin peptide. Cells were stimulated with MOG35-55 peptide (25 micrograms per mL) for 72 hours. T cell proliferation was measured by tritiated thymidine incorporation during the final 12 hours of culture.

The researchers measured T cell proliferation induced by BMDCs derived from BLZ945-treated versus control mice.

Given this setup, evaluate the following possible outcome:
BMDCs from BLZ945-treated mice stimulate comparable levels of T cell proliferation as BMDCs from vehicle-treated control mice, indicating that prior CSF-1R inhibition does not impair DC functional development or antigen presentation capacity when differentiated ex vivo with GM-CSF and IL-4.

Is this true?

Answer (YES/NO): YES